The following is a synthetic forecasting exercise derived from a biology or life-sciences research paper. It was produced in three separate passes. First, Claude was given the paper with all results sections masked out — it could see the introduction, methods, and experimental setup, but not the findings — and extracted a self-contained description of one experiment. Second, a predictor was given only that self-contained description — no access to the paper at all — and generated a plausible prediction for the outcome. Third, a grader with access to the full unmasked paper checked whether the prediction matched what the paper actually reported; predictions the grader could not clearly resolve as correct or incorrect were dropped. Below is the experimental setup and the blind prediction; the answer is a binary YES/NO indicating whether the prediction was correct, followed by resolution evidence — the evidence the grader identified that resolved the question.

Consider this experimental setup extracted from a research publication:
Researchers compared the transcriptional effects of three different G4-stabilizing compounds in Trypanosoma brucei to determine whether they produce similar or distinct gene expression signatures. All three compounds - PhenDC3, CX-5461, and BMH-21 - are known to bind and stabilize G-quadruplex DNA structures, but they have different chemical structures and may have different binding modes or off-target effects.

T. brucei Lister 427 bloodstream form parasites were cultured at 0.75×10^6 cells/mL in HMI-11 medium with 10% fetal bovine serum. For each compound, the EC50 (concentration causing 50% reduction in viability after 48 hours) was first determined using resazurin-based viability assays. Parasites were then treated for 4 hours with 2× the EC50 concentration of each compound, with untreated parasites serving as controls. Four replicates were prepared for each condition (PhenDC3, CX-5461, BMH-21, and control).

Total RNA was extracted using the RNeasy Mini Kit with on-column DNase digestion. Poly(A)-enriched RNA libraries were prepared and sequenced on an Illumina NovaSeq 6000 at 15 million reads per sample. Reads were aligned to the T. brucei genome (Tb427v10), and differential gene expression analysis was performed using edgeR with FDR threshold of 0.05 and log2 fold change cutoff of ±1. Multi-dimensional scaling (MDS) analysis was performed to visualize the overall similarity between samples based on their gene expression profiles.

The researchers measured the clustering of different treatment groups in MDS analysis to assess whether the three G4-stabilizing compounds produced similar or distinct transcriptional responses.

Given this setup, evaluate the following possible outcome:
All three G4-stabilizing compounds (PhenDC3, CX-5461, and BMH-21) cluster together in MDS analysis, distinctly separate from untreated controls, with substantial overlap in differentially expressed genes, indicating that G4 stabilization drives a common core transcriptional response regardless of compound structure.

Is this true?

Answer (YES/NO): NO